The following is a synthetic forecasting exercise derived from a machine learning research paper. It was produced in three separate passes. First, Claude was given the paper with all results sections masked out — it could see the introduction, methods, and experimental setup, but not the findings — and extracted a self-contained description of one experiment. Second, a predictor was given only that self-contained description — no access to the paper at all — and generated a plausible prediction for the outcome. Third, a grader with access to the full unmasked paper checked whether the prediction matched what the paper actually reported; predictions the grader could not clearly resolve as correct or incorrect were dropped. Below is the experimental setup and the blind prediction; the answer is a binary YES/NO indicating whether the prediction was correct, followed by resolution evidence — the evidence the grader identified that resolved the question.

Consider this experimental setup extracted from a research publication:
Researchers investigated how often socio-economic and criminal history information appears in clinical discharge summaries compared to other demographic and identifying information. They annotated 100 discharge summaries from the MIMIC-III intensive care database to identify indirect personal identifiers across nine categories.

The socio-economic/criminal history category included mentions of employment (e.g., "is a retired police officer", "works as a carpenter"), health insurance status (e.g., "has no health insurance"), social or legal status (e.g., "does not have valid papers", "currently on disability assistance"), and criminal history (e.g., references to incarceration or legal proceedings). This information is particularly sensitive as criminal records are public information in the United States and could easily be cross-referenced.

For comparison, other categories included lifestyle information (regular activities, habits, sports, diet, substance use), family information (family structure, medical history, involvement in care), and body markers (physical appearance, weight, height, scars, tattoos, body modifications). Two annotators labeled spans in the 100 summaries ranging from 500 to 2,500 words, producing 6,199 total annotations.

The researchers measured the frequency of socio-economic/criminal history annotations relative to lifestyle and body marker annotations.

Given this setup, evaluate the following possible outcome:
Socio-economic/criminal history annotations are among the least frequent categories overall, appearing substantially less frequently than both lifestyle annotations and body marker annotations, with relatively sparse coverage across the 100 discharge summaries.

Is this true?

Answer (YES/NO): YES